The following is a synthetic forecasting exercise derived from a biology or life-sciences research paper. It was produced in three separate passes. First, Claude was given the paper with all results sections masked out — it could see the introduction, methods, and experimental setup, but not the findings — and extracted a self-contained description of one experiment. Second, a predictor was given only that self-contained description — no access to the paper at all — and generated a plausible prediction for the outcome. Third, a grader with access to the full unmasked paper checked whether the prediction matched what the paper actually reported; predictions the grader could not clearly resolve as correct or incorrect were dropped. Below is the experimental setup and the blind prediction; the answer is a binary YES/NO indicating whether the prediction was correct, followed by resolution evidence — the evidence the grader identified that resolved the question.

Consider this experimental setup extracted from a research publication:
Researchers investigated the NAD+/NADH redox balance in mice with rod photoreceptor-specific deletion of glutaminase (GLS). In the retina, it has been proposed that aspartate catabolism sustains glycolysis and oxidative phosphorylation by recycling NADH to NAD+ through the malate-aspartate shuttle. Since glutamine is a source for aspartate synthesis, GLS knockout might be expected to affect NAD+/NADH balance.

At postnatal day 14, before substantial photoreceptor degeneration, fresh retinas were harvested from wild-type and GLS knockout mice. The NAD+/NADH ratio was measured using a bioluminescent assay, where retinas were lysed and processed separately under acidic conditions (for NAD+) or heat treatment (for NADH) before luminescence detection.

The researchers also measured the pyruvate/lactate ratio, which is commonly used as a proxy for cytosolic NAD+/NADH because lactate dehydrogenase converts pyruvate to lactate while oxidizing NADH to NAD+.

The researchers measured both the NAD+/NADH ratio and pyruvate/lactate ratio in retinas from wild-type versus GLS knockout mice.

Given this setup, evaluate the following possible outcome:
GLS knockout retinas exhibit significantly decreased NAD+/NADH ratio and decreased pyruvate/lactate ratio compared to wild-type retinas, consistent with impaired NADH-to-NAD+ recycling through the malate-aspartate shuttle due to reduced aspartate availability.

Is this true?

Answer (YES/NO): NO